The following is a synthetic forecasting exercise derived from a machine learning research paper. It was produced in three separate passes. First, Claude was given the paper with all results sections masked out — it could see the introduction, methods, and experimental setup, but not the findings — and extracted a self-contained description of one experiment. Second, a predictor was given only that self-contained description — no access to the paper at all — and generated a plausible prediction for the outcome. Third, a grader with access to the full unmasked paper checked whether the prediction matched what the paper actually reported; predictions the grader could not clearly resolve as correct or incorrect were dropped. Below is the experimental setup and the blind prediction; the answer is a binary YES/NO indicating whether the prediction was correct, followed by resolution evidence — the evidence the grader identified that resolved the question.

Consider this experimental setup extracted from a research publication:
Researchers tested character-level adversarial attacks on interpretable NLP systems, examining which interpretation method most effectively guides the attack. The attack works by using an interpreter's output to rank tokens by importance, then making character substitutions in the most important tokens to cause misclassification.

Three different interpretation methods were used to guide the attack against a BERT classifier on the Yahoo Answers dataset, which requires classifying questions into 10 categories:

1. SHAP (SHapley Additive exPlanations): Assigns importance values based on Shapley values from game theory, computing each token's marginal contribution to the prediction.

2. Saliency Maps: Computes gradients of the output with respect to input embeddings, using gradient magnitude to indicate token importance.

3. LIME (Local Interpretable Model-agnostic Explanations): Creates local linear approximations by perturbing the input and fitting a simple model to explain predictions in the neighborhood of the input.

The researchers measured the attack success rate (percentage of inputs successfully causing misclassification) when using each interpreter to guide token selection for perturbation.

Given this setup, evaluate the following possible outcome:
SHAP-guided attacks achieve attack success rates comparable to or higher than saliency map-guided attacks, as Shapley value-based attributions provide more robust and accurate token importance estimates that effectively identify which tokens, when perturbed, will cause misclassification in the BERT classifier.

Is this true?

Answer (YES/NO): NO